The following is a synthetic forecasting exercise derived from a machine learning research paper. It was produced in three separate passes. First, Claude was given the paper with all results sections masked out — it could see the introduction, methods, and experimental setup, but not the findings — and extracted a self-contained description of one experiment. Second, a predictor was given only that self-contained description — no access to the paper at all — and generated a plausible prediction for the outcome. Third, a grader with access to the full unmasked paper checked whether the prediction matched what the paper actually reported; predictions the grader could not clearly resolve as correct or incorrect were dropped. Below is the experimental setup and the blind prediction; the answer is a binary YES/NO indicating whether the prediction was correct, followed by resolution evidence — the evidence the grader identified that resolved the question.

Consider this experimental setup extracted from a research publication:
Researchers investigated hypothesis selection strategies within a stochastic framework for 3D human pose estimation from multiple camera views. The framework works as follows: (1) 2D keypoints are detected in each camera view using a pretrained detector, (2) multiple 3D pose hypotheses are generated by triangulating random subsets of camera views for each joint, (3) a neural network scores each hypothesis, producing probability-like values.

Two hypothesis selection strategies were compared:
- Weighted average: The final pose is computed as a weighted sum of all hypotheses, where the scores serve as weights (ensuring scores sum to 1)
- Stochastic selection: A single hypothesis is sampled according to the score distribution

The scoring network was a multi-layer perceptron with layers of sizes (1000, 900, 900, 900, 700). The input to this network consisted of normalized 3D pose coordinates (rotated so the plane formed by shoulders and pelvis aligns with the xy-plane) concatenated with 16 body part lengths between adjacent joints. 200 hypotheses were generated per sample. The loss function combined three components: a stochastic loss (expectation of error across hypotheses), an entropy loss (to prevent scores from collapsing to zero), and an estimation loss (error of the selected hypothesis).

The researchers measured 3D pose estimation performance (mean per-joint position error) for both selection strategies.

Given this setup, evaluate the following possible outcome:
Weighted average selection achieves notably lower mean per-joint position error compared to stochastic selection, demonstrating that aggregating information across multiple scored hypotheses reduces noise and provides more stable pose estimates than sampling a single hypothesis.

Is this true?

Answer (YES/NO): YES